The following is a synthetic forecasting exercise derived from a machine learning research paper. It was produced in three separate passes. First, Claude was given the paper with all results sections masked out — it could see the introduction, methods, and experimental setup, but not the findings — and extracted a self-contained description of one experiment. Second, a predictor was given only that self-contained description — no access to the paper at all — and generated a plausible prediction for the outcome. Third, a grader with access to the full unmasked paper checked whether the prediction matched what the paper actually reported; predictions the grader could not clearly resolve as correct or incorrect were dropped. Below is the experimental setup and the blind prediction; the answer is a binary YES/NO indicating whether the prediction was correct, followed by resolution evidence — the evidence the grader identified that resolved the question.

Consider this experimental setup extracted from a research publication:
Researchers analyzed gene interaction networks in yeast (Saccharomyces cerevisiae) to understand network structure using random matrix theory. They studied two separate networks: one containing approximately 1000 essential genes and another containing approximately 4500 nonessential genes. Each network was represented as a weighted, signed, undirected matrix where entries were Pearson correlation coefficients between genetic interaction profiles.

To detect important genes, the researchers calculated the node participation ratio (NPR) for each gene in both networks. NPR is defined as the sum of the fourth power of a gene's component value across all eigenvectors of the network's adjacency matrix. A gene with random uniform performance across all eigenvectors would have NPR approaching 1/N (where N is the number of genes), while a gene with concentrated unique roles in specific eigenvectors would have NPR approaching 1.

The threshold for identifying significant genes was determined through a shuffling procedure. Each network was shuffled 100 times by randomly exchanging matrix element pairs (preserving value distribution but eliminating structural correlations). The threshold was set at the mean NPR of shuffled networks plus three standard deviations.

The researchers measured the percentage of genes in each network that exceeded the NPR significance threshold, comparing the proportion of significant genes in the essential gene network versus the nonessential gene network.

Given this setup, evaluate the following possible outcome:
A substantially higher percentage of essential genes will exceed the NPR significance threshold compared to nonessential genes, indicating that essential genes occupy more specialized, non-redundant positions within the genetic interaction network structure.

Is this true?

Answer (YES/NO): YES